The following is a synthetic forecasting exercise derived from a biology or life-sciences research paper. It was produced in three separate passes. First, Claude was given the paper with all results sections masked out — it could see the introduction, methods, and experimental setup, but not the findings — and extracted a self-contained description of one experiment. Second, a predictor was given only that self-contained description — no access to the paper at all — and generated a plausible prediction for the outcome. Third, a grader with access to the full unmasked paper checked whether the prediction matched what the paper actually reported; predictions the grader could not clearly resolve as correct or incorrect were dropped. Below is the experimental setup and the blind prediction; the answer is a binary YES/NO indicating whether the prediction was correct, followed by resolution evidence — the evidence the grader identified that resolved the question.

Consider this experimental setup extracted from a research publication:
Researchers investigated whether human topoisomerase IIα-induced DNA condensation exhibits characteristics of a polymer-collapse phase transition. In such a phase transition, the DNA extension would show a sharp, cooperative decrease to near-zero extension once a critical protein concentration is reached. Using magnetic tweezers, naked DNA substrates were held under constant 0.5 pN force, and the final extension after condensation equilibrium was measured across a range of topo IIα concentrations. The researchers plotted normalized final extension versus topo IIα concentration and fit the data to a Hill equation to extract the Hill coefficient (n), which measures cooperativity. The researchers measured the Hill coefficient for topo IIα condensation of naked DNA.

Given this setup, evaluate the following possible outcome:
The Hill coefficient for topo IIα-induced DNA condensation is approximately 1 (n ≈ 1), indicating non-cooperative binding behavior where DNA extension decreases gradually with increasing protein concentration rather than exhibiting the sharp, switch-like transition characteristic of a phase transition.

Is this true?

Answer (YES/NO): NO